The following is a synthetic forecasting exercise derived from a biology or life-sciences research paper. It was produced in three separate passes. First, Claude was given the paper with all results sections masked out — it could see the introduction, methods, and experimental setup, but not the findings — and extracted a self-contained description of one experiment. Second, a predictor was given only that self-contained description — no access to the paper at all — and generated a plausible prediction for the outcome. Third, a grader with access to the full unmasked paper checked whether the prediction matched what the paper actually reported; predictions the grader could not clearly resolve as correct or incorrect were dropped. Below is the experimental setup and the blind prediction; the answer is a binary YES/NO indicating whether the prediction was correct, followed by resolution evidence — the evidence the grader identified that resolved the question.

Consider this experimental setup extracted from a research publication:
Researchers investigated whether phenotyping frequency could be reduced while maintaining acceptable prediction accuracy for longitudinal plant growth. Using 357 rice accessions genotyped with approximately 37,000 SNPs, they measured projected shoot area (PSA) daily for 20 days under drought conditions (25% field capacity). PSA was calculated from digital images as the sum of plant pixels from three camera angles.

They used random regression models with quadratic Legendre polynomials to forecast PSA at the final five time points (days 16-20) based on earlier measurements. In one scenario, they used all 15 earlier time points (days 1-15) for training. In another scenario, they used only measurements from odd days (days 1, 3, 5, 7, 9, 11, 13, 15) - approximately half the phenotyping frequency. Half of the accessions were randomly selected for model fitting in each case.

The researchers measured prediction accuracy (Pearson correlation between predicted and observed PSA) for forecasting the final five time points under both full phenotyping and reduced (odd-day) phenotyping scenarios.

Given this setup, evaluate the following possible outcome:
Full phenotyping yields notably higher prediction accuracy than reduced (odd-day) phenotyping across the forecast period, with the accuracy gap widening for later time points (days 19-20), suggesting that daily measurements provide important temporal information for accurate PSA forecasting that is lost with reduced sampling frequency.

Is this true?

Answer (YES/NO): NO